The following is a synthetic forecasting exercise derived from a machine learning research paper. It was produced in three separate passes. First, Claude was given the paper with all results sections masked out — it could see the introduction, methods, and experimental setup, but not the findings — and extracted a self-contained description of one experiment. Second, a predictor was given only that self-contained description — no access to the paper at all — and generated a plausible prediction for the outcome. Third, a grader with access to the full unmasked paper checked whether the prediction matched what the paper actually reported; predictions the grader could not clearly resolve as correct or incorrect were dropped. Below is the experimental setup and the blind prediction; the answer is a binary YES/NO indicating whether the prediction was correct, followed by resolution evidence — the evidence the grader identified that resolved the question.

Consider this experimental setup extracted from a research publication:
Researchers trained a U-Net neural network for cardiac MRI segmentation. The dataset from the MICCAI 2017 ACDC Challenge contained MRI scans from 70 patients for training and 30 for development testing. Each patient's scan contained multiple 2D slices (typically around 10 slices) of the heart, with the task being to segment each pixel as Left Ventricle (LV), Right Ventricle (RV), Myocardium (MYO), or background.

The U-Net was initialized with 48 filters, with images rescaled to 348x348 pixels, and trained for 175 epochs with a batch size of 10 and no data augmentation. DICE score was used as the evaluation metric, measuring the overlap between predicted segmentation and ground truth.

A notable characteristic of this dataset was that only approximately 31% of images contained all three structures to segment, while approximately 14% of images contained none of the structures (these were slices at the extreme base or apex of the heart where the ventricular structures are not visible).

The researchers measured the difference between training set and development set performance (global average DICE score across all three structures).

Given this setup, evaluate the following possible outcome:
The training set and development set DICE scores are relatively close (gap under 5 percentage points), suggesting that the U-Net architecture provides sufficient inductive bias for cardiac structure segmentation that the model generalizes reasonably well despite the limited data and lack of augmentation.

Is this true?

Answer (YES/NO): NO